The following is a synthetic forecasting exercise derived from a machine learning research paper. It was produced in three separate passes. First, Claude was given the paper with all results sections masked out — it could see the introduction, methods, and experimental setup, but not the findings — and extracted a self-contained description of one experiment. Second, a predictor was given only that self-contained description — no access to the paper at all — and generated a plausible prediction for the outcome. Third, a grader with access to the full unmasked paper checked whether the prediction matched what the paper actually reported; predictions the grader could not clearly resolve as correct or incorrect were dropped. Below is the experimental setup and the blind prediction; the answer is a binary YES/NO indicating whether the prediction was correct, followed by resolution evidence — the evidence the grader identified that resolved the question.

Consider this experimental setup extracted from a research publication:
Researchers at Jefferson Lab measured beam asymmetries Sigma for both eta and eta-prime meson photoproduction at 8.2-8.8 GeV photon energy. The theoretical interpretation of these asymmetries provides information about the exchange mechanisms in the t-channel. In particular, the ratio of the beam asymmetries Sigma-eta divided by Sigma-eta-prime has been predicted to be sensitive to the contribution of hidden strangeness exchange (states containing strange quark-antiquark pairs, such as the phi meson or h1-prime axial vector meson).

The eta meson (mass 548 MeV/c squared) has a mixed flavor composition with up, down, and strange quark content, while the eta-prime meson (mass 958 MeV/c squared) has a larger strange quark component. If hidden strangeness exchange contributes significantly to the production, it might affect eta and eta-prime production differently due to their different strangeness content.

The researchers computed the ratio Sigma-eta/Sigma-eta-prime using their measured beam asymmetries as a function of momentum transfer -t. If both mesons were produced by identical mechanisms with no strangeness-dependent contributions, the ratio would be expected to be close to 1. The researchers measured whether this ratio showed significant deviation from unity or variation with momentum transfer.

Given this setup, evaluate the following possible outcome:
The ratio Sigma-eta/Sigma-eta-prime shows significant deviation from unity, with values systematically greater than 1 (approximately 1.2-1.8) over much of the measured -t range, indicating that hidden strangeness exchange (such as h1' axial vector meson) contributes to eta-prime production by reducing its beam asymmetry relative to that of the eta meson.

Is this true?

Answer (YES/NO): NO